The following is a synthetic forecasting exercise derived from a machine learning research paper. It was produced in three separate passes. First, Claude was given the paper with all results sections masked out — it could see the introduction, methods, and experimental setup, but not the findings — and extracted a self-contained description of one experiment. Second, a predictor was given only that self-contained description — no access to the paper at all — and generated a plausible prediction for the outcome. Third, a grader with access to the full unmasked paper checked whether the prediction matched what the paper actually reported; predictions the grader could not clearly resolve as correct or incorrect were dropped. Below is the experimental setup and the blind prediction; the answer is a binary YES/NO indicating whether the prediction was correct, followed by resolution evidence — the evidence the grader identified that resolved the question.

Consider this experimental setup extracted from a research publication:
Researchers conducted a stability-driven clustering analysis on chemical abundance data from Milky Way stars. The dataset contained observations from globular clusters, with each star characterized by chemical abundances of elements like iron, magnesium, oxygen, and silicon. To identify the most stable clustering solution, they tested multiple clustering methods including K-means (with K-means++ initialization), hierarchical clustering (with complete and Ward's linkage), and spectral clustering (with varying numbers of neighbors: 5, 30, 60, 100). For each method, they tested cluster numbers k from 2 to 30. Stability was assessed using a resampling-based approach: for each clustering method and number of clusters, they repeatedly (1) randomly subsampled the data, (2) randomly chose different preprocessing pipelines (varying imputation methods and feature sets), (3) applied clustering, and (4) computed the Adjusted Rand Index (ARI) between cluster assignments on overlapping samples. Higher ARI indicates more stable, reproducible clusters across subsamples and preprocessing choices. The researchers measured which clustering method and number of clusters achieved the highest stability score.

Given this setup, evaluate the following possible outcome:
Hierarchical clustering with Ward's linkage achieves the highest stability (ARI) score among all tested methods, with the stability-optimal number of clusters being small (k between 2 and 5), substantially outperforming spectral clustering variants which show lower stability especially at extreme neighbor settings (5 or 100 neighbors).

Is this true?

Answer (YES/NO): NO